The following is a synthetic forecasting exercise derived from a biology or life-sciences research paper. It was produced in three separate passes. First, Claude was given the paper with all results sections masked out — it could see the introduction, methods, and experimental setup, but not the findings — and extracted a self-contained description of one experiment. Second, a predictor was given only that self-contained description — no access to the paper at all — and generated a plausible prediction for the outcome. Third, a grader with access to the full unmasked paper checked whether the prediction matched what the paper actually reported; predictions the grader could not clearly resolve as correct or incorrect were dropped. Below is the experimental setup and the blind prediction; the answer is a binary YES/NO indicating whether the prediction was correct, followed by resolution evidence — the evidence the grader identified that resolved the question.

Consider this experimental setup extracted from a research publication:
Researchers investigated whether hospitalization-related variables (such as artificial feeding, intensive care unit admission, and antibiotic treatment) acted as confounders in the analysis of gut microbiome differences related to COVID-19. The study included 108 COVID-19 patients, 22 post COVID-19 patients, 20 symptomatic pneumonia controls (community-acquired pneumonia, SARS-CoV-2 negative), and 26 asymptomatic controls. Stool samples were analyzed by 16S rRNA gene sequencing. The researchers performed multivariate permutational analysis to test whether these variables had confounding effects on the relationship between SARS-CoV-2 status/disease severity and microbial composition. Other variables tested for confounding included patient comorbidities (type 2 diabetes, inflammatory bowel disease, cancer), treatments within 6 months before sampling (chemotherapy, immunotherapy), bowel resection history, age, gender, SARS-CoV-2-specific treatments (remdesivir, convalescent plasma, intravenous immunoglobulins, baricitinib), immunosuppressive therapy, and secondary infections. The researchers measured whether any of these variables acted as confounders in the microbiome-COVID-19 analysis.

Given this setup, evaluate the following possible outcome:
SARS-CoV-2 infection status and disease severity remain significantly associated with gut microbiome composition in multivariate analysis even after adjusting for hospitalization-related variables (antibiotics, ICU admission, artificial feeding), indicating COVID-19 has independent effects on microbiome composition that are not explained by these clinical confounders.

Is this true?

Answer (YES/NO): YES